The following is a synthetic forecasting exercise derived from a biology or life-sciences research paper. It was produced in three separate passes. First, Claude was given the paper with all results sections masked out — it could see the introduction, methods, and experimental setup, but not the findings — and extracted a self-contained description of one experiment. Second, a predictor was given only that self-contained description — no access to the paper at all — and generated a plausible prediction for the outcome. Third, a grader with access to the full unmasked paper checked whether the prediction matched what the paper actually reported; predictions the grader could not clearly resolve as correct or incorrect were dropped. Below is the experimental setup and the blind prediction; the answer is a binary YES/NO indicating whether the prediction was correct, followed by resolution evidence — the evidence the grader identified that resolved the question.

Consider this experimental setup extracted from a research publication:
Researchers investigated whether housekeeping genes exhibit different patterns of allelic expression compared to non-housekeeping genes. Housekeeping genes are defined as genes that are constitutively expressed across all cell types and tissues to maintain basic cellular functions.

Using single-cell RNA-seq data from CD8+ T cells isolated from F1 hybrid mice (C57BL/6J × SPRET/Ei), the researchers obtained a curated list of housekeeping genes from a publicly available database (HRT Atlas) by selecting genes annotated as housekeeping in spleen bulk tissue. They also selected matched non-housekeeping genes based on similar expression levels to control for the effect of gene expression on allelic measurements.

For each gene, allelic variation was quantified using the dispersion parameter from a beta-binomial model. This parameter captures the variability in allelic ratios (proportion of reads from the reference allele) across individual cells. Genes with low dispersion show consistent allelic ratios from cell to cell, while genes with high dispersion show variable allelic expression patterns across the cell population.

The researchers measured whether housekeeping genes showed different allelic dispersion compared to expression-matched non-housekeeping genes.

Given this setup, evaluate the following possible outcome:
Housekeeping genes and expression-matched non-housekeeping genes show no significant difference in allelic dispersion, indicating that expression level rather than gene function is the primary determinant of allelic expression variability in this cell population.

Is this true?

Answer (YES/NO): NO